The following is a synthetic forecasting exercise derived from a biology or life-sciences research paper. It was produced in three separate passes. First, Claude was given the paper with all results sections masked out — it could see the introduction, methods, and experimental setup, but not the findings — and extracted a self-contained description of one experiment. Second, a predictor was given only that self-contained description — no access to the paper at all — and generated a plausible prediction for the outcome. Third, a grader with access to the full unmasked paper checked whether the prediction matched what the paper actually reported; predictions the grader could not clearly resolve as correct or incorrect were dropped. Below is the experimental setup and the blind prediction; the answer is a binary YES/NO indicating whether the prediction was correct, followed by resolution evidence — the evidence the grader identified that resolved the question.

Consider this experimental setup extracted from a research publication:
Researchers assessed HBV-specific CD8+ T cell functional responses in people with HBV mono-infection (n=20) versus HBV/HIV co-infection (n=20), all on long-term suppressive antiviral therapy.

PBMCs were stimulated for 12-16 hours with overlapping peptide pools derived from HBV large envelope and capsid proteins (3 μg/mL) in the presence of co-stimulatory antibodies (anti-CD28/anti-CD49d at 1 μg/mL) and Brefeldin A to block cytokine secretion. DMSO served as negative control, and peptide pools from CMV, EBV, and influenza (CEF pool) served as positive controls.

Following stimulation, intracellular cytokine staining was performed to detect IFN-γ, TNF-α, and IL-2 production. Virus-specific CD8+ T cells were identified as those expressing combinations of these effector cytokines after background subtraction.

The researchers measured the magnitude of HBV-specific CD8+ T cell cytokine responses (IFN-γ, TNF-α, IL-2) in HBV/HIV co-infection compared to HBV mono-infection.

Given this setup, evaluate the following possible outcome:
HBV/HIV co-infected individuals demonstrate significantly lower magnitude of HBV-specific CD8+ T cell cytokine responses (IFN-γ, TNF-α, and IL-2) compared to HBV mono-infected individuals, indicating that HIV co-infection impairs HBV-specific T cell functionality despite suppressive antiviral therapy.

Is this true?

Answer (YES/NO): NO